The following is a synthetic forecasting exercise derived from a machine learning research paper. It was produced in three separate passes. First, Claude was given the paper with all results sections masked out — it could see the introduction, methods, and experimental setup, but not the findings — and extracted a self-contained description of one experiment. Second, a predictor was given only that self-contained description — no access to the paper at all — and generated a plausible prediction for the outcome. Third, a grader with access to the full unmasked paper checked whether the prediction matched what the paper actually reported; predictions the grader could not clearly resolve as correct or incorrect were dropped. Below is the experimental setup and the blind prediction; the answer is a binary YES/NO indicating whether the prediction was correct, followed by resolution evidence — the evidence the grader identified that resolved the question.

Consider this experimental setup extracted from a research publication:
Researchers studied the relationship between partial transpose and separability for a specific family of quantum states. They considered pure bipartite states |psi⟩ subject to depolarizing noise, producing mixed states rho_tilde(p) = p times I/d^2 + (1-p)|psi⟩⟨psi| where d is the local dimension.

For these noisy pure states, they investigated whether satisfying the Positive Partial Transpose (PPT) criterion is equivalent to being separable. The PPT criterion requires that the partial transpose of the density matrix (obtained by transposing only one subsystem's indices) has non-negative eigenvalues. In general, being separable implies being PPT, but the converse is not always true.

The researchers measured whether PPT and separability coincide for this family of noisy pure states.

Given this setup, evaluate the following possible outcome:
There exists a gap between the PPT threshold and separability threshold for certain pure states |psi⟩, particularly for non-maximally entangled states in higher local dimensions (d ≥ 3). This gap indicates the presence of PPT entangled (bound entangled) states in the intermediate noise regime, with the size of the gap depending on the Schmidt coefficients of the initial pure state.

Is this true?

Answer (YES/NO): NO